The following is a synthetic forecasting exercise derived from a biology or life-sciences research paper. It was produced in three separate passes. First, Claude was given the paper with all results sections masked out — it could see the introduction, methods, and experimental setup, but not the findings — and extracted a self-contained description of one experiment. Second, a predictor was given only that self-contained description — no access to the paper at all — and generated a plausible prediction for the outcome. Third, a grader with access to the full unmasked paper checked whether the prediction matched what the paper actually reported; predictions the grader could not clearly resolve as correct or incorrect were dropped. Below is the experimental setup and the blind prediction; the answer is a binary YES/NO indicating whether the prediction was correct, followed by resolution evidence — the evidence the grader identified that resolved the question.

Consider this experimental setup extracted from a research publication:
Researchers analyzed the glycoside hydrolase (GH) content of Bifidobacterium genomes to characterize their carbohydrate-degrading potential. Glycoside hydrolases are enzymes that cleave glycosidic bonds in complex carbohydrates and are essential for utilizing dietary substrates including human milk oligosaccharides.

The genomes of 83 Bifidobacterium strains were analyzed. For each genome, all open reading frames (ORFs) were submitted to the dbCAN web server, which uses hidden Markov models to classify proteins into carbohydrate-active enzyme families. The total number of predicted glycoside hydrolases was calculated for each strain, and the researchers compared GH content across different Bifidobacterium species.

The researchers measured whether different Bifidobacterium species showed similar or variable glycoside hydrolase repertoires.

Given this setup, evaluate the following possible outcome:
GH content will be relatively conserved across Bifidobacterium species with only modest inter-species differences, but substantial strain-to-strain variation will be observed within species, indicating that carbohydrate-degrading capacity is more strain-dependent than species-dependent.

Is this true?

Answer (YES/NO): NO